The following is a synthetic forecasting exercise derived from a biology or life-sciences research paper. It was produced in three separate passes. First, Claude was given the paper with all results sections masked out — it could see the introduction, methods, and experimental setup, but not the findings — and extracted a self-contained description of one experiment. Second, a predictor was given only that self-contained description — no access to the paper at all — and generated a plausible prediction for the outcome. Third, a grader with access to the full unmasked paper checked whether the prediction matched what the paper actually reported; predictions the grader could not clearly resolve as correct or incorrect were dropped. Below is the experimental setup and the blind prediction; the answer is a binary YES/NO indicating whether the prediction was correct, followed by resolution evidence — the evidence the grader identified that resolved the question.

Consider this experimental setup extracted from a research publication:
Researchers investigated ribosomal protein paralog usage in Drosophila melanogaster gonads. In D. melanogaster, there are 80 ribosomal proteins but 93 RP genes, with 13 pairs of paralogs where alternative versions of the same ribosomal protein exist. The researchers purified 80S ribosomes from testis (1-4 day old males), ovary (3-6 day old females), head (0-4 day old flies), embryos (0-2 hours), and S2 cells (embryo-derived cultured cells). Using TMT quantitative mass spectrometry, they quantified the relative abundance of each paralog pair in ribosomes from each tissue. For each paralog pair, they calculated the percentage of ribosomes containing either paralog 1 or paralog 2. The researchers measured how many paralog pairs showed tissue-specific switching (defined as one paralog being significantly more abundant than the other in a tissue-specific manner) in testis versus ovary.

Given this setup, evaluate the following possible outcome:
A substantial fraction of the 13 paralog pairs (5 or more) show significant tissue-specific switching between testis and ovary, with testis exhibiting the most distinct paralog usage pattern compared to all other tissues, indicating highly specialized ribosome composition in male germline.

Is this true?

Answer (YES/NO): YES